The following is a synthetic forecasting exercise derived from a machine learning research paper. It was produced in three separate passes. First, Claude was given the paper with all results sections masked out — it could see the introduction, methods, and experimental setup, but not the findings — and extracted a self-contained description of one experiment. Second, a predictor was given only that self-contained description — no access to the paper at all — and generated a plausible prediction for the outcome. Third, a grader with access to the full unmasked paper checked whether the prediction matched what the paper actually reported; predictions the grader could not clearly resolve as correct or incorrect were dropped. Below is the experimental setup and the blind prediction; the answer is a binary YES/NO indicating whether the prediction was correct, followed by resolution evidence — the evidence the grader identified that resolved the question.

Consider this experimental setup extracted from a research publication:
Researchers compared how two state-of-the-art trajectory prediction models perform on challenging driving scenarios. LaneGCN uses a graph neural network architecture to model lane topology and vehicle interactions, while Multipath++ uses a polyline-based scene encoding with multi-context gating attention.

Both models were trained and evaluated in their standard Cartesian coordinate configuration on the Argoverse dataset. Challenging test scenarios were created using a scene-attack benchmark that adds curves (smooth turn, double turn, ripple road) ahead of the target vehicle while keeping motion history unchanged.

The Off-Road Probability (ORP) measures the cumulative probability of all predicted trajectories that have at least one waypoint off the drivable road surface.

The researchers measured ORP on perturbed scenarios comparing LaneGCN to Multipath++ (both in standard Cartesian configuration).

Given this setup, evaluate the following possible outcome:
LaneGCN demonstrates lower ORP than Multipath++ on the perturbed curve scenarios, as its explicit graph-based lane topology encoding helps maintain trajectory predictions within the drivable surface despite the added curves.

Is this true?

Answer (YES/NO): YES